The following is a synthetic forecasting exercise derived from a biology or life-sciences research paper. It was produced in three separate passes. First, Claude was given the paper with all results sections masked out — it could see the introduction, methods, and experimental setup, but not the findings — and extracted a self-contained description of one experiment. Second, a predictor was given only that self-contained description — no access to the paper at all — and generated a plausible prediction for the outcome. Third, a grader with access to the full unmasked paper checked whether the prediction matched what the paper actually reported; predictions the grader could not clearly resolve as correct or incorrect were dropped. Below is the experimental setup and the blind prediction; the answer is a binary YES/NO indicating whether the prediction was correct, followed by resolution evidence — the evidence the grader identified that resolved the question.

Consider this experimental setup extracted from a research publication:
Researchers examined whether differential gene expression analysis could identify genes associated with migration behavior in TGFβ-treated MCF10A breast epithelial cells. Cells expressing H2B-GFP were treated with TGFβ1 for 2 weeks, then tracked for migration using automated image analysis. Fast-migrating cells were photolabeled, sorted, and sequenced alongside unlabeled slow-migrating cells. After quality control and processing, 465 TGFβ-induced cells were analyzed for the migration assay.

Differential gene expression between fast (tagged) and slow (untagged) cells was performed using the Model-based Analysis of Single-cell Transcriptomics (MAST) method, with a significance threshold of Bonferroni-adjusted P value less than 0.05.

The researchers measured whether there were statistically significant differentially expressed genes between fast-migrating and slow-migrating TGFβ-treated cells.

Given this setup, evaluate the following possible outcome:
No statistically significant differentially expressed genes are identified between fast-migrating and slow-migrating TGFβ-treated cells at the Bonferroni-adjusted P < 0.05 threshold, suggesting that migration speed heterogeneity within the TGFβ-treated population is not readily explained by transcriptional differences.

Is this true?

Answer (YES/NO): NO